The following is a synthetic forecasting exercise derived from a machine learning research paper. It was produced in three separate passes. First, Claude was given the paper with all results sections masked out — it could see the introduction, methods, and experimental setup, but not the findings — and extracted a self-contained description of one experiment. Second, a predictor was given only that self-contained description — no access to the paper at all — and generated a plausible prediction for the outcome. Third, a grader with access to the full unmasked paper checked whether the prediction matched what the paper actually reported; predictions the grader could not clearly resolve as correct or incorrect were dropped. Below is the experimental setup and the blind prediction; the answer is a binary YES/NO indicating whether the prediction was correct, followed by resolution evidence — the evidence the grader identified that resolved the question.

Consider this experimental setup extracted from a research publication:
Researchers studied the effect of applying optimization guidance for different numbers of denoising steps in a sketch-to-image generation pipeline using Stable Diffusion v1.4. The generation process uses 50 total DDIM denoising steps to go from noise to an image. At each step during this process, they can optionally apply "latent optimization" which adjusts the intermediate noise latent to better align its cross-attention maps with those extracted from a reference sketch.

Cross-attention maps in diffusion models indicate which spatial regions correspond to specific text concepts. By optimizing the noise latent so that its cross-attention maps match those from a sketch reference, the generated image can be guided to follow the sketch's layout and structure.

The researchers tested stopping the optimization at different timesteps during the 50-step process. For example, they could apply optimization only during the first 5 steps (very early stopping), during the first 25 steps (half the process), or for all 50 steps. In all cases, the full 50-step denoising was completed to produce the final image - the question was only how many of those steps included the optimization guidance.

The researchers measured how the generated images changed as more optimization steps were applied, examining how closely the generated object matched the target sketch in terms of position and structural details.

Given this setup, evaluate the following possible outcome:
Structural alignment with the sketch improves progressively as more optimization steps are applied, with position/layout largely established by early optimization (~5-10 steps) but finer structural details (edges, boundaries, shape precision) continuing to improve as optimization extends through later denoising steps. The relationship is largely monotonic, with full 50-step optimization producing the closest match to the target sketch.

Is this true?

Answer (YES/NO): NO